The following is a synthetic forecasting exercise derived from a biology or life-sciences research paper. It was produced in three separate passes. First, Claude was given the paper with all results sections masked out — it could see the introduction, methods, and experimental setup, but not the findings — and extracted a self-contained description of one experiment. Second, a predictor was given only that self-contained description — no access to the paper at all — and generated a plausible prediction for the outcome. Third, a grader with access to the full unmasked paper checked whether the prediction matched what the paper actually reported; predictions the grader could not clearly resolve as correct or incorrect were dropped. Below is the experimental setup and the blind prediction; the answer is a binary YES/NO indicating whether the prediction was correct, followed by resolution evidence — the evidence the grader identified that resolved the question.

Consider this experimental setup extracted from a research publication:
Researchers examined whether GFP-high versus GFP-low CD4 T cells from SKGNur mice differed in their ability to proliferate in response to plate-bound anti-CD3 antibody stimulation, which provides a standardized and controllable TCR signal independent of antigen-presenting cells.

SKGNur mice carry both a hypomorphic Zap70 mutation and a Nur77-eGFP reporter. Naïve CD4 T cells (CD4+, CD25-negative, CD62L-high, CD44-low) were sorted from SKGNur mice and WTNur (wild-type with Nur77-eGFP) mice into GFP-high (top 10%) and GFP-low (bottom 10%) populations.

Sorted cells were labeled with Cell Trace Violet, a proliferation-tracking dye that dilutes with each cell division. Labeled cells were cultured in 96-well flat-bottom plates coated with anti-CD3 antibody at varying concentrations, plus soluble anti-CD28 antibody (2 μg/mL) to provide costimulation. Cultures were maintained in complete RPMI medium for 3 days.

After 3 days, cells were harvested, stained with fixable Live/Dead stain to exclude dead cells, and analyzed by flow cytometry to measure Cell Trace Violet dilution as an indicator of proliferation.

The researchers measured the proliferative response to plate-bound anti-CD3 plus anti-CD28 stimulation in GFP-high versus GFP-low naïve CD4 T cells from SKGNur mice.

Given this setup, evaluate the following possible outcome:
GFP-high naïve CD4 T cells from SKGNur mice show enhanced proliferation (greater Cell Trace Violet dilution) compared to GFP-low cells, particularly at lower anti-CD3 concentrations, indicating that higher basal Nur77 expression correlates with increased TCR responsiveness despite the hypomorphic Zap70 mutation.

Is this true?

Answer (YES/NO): NO